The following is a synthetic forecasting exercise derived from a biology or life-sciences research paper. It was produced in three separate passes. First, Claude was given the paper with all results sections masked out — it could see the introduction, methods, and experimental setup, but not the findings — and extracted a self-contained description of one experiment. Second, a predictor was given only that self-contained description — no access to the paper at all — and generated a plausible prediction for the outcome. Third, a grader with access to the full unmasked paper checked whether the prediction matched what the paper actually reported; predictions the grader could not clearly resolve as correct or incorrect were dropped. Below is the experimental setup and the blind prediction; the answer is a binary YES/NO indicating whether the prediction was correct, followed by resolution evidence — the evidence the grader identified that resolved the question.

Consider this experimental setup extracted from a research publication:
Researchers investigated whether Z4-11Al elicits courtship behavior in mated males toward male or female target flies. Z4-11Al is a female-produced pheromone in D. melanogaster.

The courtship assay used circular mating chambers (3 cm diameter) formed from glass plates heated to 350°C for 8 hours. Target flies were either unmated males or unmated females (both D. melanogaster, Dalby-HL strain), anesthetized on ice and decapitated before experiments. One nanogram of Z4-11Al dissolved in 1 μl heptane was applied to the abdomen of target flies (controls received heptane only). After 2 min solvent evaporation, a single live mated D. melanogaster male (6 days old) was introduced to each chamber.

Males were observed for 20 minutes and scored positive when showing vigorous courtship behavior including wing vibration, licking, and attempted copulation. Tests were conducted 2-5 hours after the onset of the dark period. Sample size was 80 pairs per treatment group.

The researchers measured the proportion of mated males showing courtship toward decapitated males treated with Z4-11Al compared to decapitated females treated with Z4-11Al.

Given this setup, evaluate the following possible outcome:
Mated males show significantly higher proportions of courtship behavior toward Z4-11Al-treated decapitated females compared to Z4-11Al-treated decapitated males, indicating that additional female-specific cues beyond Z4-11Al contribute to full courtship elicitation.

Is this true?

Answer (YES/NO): NO